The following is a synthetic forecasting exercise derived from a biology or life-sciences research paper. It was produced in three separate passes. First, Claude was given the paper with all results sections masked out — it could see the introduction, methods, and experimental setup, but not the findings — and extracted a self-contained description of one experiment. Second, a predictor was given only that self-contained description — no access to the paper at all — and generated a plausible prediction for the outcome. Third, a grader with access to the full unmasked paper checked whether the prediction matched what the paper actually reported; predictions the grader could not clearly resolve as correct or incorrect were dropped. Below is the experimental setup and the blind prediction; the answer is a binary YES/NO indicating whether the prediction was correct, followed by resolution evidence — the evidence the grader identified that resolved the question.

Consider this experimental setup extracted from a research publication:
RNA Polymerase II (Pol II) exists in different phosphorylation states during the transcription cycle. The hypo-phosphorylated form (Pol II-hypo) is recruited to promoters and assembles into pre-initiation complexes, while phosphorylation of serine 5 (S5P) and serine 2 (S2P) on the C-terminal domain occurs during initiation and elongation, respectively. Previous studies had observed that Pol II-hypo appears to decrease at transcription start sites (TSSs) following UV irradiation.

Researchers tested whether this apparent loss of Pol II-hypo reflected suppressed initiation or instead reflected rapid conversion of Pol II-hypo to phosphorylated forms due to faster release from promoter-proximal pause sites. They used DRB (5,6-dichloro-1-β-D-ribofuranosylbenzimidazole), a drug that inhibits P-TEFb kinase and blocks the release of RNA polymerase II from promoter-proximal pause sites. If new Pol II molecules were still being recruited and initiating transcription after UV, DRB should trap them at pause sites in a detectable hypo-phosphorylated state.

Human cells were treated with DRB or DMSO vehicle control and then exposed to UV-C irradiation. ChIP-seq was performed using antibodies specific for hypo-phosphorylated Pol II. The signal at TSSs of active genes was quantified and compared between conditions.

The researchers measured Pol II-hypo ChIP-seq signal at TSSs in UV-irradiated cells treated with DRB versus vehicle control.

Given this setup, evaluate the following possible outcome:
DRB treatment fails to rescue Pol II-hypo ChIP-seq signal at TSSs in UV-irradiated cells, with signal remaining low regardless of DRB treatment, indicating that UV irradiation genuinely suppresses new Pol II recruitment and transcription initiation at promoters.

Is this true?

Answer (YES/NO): NO